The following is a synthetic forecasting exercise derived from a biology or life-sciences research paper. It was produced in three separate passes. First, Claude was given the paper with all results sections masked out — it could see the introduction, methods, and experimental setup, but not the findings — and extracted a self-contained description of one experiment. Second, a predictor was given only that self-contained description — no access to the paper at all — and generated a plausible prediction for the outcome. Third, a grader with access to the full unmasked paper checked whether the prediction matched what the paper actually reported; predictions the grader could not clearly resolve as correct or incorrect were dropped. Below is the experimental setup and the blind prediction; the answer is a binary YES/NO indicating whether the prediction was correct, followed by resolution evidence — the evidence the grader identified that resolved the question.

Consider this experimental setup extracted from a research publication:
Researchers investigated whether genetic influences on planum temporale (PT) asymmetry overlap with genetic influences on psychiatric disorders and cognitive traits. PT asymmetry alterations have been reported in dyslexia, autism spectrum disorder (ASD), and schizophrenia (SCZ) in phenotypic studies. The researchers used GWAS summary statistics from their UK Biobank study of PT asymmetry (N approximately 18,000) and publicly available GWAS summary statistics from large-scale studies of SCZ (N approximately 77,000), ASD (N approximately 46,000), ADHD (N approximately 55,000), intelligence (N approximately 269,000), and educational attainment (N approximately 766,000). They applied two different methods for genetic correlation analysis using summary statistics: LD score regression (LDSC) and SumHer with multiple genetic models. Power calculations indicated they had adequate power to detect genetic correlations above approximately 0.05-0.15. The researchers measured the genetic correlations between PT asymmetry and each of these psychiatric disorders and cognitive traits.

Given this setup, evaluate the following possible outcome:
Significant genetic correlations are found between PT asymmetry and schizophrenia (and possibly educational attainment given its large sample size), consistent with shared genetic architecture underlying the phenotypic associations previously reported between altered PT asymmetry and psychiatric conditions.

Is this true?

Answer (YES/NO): NO